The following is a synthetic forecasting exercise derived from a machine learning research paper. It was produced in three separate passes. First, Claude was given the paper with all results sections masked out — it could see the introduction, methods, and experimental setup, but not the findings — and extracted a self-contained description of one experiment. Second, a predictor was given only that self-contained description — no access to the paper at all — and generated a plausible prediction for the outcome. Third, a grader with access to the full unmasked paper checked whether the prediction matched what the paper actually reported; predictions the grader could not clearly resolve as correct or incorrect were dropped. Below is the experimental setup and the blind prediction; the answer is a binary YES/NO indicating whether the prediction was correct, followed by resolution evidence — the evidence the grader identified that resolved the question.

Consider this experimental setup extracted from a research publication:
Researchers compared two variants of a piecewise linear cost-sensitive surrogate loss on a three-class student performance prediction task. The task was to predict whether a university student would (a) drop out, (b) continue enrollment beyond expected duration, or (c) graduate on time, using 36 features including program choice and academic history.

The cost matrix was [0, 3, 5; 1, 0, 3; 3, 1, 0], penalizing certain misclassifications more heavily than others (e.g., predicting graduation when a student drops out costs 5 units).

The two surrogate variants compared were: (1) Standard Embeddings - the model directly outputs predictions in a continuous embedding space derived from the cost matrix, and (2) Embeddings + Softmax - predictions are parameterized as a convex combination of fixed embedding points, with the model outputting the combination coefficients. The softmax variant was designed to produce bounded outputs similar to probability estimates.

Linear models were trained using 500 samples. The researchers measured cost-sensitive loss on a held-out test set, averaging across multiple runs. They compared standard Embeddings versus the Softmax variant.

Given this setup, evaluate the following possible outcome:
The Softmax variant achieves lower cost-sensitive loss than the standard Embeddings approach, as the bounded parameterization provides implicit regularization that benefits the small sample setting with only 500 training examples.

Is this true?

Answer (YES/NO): NO